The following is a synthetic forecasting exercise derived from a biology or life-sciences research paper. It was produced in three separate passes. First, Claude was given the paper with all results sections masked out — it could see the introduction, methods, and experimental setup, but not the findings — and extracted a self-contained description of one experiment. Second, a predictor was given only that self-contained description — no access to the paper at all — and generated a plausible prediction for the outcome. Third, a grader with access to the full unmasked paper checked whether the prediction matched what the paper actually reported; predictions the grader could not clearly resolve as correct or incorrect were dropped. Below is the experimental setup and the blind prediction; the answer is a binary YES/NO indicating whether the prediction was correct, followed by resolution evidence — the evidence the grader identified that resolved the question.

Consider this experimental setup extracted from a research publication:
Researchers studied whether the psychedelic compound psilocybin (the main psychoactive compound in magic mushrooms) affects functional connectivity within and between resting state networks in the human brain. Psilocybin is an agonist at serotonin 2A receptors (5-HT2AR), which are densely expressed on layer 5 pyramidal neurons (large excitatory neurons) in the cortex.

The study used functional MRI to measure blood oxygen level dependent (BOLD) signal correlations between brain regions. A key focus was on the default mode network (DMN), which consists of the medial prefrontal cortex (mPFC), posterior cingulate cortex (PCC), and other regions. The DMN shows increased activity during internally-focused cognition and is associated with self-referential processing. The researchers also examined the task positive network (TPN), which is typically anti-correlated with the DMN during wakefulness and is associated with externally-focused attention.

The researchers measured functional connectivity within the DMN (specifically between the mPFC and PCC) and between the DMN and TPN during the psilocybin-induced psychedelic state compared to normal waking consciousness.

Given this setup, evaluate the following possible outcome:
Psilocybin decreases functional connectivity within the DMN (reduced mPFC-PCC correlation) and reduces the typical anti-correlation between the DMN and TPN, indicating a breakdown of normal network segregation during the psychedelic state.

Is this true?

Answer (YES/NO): YES